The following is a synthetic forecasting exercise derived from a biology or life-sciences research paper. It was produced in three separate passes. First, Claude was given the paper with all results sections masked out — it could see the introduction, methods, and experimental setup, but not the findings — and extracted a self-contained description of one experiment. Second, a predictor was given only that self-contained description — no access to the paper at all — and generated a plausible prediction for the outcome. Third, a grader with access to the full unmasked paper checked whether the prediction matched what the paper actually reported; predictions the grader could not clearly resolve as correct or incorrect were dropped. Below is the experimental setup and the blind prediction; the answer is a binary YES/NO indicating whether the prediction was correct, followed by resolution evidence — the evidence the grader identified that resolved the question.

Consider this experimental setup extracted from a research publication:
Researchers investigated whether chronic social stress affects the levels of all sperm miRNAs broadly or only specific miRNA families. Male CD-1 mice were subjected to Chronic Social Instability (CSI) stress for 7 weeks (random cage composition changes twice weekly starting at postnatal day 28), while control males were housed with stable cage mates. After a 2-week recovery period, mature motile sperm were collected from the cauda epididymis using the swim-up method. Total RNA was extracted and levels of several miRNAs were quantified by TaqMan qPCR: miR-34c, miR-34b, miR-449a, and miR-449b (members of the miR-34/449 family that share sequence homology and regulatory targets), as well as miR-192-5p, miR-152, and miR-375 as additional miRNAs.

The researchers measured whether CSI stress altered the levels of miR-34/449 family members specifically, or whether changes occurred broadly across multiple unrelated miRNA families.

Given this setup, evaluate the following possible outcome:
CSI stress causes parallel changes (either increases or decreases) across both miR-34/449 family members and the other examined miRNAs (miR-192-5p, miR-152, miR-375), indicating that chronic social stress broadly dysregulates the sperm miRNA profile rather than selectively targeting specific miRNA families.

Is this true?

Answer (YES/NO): NO